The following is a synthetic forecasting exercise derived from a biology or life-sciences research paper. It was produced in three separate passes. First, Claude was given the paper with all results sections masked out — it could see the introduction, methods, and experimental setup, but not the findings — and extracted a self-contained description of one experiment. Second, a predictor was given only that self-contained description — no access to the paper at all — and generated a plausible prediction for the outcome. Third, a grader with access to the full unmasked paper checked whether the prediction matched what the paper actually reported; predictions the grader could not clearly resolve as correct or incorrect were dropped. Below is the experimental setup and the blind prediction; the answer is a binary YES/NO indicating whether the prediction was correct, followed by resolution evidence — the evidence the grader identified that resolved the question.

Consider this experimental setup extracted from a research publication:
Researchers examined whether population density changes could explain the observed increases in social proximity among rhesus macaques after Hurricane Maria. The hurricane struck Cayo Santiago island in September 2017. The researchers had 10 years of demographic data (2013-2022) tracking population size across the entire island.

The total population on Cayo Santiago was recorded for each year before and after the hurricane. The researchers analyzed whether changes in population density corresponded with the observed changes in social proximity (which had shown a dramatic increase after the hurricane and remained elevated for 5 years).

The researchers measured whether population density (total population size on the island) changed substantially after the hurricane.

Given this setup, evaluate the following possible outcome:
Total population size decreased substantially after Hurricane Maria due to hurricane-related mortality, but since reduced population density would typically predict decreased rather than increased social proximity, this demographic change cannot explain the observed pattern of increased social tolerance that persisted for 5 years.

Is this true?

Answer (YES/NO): NO